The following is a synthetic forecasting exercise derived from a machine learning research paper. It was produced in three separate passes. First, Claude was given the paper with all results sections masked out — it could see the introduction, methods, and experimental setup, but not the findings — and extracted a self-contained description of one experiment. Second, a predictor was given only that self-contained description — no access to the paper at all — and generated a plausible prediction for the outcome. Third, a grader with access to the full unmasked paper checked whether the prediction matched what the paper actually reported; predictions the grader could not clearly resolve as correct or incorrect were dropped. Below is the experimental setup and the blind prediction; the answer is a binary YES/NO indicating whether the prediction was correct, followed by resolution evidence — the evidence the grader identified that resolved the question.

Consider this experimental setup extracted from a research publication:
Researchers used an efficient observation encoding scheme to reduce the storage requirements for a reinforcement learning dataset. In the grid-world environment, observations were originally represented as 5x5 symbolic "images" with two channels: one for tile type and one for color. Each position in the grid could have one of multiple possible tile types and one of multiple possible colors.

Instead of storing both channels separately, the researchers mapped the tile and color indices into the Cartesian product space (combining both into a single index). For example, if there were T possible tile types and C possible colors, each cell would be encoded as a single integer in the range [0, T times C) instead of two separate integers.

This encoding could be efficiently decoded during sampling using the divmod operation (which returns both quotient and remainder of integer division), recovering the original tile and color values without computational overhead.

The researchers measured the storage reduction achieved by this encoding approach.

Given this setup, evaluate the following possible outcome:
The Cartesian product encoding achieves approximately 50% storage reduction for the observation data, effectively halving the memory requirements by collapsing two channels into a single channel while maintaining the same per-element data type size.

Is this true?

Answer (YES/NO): YES